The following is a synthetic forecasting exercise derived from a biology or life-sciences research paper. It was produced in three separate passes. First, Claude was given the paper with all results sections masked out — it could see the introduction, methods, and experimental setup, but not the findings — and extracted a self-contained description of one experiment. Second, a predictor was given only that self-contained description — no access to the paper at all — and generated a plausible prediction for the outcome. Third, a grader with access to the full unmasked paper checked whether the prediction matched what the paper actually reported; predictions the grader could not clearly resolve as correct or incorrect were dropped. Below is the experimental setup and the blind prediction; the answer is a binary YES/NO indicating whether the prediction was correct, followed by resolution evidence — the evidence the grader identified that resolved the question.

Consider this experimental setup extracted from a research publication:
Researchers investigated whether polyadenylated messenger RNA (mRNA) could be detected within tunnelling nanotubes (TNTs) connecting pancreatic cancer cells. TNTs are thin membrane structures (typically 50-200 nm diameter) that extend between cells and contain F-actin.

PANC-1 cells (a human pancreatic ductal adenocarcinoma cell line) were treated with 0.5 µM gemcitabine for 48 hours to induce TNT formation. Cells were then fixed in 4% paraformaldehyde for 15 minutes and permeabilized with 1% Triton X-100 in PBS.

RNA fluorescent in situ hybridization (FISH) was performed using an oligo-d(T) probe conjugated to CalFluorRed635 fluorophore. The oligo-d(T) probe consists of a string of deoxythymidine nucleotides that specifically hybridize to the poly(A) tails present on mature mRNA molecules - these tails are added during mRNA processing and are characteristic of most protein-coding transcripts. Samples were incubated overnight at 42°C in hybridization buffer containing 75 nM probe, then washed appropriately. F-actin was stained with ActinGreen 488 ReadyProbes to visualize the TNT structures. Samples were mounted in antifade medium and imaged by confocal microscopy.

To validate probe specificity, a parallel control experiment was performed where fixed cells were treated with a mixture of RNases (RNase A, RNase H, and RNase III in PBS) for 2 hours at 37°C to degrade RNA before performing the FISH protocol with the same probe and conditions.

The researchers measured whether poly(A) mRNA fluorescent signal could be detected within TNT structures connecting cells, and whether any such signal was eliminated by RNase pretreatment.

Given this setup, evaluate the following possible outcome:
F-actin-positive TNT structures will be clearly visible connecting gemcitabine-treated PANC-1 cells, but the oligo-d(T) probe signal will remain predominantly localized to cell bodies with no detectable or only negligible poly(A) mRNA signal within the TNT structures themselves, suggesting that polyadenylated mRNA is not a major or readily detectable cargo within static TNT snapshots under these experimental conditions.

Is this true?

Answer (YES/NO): NO